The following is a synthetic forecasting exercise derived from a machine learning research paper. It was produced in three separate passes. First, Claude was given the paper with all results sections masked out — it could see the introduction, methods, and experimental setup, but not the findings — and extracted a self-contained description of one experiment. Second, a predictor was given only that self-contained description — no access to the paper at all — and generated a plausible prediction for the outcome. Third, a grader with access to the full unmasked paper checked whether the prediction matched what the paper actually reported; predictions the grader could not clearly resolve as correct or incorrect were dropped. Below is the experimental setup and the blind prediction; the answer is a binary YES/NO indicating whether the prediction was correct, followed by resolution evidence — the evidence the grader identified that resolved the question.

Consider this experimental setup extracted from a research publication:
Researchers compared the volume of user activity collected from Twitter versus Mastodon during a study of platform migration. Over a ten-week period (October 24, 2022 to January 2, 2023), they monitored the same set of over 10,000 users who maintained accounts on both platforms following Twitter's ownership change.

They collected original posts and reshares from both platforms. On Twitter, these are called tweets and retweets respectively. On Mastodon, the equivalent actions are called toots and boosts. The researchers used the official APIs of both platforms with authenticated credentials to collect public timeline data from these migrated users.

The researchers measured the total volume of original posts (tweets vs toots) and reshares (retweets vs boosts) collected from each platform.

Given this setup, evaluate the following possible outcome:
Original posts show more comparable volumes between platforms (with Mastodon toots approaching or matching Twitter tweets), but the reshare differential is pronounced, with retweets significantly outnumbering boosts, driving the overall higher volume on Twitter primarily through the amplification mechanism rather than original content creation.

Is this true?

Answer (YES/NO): NO